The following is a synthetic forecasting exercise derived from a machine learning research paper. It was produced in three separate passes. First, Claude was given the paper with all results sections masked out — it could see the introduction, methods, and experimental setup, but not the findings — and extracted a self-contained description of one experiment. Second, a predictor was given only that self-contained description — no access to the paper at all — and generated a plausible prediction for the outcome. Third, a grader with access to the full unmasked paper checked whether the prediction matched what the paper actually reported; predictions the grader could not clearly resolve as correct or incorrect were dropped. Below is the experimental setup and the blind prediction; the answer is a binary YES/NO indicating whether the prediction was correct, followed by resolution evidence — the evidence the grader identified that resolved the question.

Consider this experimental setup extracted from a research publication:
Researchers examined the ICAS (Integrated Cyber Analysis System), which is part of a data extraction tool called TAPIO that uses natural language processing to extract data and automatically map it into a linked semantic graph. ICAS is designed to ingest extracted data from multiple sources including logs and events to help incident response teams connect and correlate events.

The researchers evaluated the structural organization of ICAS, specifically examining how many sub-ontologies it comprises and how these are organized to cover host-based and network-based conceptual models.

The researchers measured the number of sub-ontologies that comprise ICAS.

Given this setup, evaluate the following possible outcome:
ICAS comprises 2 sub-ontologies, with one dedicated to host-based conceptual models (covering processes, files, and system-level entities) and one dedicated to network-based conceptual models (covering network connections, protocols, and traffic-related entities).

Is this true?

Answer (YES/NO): NO